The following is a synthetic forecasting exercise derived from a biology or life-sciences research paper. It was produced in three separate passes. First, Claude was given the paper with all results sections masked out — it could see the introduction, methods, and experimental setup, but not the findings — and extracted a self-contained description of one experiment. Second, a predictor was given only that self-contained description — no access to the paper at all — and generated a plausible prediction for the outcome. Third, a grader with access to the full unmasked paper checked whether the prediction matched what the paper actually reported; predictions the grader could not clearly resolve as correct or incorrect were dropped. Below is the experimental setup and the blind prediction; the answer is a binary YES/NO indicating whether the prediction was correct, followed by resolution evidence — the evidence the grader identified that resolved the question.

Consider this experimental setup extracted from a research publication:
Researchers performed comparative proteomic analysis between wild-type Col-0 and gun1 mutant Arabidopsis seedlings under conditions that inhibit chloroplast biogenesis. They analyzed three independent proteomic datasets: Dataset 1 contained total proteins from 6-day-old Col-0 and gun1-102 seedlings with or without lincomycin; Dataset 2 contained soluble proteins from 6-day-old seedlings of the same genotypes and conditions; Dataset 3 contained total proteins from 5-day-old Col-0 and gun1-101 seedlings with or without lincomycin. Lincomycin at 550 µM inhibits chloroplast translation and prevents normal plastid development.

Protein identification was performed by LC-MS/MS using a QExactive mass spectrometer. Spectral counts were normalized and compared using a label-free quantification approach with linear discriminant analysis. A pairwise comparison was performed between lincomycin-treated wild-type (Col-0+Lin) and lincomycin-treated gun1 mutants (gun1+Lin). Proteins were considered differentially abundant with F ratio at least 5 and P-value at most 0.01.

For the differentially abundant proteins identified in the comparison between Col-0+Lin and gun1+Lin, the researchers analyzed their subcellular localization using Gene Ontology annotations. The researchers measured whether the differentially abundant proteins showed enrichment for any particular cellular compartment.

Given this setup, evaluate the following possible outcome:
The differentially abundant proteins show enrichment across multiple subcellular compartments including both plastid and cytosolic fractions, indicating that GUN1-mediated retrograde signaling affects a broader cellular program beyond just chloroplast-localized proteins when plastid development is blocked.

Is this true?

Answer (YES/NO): YES